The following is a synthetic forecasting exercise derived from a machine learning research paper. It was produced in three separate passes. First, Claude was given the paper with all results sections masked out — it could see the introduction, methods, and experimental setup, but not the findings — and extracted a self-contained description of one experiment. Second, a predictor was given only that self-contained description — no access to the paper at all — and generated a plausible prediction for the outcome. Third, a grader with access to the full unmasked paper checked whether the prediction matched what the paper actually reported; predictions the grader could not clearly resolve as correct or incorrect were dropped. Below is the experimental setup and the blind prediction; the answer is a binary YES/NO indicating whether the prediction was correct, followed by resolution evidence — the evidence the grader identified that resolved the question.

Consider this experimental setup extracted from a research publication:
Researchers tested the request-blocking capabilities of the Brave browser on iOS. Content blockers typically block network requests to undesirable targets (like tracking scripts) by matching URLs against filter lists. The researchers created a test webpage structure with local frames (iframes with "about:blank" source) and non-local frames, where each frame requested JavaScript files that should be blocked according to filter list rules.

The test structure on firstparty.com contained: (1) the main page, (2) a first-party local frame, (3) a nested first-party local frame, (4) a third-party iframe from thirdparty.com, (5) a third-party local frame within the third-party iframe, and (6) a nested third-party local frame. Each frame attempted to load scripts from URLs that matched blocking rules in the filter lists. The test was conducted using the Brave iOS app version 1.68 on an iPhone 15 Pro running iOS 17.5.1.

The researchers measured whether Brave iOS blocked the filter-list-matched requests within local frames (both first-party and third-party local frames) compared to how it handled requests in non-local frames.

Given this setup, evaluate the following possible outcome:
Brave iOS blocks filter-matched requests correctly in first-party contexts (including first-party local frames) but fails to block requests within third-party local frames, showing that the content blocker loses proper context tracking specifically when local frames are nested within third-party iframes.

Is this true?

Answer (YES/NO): NO